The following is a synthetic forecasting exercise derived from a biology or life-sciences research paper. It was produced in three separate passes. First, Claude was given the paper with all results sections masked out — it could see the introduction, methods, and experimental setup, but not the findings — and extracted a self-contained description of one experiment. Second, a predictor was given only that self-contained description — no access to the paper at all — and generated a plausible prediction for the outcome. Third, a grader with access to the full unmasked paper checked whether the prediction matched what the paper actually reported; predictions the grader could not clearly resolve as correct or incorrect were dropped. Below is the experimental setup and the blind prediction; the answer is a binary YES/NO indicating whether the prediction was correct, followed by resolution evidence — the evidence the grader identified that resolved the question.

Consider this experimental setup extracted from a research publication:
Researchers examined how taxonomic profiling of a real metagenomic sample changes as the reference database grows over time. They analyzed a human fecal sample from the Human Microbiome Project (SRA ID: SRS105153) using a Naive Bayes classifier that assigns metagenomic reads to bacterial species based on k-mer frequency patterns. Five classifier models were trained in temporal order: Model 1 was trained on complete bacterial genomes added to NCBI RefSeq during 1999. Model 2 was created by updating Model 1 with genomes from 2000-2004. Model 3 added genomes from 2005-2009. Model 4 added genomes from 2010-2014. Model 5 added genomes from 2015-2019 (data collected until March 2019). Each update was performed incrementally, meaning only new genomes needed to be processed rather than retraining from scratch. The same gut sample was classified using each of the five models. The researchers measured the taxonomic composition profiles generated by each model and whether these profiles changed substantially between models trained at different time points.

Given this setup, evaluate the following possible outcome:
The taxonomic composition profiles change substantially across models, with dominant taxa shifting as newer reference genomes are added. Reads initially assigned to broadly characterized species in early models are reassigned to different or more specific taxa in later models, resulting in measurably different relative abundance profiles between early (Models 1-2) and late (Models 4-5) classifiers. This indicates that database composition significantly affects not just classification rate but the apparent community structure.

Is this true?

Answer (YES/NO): YES